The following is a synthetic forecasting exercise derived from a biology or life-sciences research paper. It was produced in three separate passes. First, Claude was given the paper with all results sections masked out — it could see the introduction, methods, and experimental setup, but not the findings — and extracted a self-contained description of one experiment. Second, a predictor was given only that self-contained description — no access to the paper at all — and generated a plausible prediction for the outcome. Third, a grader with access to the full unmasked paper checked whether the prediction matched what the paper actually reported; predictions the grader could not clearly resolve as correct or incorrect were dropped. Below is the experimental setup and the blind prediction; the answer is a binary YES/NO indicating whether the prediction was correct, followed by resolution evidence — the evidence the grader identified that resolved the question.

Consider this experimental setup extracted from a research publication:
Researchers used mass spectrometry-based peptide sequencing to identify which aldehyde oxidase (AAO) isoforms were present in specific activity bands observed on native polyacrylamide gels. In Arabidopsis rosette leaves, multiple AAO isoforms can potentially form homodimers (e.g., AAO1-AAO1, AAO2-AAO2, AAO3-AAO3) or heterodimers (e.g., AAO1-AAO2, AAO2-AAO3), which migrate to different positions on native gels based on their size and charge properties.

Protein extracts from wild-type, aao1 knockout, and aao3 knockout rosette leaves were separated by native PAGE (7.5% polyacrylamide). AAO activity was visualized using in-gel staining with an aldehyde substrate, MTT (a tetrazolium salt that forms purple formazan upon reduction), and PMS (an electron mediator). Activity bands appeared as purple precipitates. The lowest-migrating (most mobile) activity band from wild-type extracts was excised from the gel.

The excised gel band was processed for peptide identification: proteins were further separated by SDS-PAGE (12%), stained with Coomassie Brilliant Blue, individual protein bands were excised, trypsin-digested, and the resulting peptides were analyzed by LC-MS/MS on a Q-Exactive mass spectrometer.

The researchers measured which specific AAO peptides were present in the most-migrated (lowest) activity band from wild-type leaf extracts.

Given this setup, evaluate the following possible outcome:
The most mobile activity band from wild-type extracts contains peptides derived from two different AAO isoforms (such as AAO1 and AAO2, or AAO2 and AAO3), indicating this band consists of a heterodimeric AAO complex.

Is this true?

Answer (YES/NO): NO